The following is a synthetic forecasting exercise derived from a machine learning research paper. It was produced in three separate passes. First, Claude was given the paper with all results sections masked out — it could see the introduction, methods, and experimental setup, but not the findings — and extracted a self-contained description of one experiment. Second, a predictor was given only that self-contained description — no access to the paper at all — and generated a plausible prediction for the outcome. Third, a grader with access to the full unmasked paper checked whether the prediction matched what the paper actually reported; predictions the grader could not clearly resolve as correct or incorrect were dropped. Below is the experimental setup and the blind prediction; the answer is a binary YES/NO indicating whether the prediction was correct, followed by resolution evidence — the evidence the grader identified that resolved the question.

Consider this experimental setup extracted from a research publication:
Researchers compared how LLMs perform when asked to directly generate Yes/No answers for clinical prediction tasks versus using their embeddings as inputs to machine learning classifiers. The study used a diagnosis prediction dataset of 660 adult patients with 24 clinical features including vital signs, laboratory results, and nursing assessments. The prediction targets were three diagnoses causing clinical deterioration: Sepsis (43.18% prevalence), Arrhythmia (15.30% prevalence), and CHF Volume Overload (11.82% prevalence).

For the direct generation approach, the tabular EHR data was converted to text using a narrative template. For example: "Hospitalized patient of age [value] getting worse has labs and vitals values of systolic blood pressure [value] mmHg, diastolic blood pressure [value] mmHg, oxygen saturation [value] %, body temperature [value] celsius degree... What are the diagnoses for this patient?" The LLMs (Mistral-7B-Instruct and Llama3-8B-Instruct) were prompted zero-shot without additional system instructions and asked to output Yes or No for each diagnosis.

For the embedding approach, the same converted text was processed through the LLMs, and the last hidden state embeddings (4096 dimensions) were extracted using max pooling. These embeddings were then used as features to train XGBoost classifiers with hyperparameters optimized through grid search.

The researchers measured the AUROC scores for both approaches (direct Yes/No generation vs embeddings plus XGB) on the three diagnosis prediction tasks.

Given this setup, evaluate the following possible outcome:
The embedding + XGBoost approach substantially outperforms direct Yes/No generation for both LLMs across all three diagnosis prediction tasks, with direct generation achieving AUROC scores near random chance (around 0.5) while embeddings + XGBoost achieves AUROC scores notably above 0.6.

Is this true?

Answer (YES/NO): NO